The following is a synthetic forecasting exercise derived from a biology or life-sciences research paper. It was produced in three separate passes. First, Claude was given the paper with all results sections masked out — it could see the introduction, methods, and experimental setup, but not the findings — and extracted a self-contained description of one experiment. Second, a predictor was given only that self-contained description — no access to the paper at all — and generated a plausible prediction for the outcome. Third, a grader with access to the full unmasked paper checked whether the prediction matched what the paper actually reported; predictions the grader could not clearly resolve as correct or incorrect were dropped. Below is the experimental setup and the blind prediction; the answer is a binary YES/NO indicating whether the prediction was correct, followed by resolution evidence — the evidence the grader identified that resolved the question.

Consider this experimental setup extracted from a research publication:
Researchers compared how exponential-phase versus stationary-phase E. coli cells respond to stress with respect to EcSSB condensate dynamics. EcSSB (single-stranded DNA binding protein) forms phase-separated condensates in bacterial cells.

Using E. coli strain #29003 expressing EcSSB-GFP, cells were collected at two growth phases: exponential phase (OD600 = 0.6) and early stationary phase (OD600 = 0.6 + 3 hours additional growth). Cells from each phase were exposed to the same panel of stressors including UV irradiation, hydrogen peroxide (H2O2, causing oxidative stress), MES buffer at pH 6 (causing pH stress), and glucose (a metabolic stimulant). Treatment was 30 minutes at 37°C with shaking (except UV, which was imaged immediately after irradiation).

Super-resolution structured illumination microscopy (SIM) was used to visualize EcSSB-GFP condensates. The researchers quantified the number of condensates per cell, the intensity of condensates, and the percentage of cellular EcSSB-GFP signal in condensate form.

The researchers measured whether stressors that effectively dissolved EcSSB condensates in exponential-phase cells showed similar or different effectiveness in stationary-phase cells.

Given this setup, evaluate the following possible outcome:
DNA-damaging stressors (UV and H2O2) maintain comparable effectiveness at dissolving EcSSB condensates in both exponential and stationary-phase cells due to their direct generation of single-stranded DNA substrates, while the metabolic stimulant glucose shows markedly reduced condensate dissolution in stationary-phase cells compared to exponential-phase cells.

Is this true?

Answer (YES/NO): NO